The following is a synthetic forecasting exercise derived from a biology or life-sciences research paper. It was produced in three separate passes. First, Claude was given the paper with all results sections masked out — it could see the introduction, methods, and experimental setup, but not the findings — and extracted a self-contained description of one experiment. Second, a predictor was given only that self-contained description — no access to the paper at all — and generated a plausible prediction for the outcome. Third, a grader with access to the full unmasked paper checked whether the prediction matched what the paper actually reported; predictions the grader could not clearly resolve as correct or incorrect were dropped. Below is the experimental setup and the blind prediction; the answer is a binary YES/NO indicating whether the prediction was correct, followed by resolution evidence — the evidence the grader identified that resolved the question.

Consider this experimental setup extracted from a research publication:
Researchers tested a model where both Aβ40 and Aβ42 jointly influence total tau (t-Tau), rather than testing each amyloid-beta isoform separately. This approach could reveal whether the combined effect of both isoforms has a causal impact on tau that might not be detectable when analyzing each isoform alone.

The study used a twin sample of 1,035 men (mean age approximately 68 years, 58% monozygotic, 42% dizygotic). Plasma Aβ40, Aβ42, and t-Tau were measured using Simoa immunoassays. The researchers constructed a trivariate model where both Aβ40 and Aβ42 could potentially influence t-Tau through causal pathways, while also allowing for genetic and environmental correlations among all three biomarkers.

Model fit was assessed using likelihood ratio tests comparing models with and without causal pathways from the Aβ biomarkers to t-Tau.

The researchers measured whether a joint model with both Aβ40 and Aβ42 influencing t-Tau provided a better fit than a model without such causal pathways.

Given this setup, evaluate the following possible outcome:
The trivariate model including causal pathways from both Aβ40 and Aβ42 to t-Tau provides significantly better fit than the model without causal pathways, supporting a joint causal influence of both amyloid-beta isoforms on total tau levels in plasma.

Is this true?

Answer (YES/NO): NO